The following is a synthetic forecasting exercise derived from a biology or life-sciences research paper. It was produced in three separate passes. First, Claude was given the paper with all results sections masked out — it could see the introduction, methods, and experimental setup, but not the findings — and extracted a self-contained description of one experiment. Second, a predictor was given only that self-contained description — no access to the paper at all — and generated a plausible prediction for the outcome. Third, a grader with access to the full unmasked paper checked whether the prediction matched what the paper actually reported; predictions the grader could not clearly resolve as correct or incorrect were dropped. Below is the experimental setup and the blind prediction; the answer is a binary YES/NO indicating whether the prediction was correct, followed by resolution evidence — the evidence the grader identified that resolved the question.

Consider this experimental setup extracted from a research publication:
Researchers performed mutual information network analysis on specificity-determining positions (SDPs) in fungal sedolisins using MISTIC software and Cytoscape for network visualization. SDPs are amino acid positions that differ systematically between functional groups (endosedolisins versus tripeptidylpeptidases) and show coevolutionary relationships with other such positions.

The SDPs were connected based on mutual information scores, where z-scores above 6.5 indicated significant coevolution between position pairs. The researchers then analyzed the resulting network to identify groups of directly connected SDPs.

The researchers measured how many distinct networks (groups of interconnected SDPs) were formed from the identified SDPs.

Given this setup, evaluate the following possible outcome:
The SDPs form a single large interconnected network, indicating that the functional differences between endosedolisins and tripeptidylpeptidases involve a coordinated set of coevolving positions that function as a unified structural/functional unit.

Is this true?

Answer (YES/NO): NO